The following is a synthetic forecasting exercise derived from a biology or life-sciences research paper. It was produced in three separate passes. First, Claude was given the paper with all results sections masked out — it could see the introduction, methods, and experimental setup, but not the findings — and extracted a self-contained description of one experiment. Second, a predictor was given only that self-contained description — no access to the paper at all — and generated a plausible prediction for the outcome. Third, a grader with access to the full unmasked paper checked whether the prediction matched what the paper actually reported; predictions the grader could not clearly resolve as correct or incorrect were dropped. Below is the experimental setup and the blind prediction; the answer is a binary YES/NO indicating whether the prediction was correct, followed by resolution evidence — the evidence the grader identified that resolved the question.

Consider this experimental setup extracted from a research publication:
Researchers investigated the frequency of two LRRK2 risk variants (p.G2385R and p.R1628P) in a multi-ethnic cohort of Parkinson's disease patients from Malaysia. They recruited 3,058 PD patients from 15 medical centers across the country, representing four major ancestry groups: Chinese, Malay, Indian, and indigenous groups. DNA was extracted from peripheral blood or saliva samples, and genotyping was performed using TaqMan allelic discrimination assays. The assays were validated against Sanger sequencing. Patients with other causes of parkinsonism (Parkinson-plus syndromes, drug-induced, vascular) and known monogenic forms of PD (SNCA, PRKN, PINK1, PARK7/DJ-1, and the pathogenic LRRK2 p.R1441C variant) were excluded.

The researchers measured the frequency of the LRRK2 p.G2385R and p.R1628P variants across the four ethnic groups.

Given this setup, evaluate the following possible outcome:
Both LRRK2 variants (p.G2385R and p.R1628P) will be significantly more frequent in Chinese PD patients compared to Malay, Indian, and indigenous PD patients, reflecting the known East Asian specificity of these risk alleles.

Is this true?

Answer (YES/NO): NO